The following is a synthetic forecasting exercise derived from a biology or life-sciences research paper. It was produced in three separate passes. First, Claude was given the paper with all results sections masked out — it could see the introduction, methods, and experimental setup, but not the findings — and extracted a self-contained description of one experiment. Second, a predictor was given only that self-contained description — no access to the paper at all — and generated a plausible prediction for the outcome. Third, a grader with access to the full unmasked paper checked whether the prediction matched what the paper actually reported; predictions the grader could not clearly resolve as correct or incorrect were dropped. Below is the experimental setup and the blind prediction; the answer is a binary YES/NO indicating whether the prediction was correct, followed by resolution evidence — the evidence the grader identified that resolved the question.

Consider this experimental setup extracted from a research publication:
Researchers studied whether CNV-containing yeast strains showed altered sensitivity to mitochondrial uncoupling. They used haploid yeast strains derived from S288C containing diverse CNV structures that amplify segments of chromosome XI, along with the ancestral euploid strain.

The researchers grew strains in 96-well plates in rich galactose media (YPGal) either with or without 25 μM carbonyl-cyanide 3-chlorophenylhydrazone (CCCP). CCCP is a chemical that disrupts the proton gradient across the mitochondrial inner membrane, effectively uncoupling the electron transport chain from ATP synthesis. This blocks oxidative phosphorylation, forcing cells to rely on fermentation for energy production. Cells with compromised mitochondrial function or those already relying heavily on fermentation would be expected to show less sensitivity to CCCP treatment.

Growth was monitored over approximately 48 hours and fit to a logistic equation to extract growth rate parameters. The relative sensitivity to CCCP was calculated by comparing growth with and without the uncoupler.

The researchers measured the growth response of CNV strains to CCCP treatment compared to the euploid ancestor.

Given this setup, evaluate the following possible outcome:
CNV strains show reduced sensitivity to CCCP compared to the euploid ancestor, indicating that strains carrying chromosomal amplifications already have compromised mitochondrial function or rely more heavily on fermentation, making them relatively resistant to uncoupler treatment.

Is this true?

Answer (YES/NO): NO